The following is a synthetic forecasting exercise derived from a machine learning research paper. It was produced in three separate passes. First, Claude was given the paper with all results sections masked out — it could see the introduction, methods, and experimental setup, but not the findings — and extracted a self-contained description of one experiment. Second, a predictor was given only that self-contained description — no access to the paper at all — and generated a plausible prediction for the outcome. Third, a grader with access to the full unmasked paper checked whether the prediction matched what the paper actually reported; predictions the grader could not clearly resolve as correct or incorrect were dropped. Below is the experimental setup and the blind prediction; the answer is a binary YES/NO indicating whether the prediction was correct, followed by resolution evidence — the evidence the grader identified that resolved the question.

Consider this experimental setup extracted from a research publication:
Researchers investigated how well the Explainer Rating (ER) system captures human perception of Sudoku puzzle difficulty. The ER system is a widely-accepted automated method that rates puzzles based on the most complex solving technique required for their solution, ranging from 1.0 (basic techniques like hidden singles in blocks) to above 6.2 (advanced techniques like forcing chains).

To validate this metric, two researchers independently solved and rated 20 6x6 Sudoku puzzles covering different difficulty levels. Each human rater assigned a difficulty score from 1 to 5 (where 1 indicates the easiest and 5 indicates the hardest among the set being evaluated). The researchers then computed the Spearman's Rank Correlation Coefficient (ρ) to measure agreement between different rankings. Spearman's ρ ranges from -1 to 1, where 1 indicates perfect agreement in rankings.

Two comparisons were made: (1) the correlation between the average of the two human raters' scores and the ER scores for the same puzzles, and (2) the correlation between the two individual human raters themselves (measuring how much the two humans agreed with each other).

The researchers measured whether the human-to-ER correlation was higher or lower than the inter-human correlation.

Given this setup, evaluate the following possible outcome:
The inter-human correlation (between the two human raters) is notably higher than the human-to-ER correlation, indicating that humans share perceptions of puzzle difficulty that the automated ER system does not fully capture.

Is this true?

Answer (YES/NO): NO